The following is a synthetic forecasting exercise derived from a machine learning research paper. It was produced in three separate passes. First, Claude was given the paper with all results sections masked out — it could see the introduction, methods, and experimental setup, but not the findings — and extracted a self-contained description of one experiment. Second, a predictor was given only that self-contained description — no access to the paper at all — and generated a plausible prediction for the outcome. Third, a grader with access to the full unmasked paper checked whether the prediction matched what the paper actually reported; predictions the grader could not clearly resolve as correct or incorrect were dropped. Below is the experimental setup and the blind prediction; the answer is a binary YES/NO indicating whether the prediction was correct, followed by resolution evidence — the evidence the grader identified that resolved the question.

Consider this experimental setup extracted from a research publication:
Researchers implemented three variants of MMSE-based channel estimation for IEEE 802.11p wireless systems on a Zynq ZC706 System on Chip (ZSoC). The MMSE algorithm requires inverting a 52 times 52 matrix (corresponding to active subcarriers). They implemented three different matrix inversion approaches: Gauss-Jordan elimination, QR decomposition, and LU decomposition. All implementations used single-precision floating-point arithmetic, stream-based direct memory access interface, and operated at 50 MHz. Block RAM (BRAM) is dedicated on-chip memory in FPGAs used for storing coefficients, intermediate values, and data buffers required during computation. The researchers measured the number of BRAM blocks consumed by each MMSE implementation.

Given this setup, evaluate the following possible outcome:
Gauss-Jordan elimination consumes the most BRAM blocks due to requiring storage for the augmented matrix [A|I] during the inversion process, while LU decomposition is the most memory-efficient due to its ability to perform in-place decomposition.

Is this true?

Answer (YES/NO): NO